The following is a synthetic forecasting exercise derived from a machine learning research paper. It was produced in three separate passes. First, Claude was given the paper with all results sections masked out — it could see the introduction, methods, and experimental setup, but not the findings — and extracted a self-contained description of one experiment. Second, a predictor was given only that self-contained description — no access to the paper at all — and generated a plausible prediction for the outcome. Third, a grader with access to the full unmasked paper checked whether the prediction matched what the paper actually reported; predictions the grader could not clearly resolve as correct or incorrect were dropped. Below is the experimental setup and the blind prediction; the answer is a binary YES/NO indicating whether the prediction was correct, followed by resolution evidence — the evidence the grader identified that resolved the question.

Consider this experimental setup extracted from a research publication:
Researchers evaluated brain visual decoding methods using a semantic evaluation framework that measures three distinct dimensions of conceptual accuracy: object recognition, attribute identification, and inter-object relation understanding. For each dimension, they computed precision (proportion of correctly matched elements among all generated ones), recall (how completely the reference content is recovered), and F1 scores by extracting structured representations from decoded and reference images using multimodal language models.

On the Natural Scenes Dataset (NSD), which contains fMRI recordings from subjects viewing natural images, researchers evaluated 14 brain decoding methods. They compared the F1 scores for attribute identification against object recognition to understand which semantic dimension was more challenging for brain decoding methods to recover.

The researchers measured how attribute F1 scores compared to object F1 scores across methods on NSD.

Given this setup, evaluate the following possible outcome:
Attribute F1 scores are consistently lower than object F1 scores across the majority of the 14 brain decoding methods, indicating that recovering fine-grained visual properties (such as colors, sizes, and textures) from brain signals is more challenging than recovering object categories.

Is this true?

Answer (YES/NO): YES